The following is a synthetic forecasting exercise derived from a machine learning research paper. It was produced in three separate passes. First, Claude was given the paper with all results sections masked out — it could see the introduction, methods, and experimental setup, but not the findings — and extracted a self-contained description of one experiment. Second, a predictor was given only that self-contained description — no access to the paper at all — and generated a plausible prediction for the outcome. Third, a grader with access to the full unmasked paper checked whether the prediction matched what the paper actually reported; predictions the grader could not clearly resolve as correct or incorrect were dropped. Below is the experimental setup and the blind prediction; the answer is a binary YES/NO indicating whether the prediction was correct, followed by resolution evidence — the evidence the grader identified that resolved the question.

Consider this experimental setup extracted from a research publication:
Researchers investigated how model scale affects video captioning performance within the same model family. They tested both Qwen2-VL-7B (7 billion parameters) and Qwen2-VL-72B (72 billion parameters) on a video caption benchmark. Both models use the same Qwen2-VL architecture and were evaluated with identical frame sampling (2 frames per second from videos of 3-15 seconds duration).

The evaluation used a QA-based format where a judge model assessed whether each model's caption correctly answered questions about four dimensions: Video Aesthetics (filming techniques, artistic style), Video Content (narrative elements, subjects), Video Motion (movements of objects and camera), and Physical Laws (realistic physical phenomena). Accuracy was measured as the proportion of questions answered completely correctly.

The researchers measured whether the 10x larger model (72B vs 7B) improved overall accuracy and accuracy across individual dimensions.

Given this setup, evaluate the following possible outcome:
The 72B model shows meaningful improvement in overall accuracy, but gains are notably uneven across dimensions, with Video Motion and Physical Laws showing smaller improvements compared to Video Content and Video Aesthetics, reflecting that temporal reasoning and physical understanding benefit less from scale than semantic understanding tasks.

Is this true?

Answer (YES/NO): NO